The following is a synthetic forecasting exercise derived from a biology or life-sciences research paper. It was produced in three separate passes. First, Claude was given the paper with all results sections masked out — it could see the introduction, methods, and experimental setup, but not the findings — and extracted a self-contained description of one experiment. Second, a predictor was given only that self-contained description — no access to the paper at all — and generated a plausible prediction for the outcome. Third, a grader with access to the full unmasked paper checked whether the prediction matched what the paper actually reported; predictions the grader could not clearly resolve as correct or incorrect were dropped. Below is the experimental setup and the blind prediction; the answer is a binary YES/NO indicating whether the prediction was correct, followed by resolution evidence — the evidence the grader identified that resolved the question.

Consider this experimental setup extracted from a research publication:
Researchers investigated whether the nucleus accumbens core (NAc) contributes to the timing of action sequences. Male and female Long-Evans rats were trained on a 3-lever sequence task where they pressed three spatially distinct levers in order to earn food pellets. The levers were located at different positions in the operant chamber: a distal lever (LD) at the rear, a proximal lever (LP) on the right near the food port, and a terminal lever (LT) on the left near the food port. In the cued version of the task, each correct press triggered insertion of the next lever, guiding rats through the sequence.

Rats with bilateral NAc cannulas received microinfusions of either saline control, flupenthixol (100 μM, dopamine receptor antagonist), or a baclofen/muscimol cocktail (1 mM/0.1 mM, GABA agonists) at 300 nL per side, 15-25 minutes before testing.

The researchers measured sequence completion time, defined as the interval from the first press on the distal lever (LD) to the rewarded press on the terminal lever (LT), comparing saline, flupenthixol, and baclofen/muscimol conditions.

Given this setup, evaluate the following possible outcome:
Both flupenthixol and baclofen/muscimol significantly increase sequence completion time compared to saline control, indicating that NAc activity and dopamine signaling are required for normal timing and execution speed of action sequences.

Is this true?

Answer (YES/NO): NO